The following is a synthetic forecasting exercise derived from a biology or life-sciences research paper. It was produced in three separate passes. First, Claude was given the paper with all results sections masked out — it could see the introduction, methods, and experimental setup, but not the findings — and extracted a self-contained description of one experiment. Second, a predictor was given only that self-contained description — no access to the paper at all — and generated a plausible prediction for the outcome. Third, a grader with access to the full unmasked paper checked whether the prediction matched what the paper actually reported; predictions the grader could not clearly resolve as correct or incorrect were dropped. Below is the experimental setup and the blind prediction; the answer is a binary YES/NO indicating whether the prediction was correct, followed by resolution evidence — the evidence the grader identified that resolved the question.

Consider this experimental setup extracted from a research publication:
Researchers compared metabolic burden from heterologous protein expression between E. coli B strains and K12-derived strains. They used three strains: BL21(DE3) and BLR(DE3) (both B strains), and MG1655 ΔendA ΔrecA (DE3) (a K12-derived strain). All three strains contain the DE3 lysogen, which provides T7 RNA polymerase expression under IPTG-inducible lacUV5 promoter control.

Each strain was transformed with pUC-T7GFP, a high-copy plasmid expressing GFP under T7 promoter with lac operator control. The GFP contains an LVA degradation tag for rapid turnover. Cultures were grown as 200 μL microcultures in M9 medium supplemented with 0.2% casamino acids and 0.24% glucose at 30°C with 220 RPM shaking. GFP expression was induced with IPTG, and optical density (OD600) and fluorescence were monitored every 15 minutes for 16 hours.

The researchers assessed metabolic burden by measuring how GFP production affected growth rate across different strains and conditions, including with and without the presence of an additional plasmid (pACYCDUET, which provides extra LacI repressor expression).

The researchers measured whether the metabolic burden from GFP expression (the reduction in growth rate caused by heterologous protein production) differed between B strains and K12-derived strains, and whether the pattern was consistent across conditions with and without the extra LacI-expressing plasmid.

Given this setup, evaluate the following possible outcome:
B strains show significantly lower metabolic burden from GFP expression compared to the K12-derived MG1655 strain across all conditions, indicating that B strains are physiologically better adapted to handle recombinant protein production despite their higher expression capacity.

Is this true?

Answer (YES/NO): YES